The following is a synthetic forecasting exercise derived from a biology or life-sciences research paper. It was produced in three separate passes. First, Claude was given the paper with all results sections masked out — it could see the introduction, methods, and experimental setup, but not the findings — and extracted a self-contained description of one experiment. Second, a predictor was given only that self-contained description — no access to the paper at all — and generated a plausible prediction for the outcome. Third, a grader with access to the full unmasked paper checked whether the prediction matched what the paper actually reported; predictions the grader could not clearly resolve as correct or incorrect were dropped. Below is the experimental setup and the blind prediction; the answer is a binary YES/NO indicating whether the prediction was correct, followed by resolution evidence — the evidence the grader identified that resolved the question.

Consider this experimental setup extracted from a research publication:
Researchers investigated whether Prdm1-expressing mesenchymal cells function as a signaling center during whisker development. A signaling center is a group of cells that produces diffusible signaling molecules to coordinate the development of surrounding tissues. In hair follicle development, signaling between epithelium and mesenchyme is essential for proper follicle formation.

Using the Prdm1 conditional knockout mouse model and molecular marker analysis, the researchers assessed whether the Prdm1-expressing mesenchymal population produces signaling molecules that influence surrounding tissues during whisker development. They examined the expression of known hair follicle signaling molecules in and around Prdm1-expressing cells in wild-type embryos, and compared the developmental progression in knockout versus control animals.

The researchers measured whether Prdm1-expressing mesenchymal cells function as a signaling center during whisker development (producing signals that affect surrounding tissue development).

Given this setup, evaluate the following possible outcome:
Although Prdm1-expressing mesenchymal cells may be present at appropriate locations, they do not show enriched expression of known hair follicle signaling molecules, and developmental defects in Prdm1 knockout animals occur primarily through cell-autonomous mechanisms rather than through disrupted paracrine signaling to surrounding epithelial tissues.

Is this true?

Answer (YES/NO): NO